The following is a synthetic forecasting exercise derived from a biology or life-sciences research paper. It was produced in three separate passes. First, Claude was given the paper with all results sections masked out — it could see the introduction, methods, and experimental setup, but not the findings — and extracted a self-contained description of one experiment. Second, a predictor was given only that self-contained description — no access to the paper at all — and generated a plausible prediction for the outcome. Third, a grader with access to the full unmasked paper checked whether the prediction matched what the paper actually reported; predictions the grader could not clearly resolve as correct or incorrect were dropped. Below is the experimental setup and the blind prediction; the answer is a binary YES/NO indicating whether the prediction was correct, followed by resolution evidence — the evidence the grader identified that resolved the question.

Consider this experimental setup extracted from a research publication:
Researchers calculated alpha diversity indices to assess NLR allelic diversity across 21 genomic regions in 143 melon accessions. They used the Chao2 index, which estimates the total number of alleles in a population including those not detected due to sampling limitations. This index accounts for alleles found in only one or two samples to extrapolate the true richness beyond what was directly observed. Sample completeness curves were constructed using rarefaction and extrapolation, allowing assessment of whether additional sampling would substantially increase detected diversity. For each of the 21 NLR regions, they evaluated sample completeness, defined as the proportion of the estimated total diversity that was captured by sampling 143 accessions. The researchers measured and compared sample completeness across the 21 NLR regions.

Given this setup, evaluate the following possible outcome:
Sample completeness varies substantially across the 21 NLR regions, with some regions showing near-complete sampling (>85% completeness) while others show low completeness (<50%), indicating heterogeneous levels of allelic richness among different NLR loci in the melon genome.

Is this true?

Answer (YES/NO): NO